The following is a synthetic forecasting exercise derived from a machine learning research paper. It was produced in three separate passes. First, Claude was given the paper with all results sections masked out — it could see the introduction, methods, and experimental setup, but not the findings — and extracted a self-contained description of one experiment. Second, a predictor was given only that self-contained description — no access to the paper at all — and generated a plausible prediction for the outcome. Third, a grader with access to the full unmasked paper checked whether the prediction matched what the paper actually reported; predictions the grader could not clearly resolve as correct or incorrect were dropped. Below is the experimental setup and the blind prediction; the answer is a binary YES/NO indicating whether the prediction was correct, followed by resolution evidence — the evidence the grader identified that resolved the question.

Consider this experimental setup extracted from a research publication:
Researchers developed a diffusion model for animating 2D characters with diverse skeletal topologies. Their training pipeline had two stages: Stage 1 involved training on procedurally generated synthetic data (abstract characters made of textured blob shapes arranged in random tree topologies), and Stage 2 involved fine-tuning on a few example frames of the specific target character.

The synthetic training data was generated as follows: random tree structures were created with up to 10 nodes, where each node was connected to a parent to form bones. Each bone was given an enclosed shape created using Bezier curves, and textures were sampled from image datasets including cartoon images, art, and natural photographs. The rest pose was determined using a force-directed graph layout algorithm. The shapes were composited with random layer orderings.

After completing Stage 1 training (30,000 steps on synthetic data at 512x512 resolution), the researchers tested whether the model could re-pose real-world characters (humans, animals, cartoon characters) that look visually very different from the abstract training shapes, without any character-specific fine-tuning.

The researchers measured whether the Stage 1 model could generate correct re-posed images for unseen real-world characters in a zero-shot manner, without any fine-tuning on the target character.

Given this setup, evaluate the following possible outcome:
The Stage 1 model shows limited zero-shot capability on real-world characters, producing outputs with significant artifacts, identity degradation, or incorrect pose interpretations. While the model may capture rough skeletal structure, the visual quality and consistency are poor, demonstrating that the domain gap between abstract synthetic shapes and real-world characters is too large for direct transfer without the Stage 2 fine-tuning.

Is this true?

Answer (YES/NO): NO